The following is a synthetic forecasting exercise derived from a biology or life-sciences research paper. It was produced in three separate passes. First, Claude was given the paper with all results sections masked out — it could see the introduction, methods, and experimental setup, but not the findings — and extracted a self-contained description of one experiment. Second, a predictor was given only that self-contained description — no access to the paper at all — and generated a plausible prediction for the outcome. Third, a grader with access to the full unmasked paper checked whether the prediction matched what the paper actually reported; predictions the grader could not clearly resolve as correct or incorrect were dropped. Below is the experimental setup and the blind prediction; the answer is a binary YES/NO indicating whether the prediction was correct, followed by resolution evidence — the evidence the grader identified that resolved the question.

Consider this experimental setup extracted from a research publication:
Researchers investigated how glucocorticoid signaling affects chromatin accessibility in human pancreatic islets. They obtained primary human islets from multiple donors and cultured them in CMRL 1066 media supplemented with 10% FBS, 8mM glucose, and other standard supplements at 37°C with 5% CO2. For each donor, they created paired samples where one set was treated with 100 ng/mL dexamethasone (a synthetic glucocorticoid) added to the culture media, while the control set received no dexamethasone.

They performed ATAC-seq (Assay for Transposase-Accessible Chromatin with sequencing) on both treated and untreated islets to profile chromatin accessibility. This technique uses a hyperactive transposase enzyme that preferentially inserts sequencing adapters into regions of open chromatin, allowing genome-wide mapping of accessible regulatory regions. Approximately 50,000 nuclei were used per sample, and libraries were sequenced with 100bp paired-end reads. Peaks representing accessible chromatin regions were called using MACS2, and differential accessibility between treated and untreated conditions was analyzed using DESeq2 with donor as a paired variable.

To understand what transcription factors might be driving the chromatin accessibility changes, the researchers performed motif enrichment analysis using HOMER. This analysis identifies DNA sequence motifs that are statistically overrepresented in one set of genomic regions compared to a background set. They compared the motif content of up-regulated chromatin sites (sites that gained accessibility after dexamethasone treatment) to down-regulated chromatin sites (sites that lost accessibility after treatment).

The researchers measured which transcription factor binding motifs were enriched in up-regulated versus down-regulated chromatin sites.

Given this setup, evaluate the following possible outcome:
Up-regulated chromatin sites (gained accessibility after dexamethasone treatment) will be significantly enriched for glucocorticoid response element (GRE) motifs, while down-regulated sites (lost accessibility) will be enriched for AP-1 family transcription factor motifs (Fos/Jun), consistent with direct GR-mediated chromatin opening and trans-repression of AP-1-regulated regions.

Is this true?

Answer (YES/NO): NO